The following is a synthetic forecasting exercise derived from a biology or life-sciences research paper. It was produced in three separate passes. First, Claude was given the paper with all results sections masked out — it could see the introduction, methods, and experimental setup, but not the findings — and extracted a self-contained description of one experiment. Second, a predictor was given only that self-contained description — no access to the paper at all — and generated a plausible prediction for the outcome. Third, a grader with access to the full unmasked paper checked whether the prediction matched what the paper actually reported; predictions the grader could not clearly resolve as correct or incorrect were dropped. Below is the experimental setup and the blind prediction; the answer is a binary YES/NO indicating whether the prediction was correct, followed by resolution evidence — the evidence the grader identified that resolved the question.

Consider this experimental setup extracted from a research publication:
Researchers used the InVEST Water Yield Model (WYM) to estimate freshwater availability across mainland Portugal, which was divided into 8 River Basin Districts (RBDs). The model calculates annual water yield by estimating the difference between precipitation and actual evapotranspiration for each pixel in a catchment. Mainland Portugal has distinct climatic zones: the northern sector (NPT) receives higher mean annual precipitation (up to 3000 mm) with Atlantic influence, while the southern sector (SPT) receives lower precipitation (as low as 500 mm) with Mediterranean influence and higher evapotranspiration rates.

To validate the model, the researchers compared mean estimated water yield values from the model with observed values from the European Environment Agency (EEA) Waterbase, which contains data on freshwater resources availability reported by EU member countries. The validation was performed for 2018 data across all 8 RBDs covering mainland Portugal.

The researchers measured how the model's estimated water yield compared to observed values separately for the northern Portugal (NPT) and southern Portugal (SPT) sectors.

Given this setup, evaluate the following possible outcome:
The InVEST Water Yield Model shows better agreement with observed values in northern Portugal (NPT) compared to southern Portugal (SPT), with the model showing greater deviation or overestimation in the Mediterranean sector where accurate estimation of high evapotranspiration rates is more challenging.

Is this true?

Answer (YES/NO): YES